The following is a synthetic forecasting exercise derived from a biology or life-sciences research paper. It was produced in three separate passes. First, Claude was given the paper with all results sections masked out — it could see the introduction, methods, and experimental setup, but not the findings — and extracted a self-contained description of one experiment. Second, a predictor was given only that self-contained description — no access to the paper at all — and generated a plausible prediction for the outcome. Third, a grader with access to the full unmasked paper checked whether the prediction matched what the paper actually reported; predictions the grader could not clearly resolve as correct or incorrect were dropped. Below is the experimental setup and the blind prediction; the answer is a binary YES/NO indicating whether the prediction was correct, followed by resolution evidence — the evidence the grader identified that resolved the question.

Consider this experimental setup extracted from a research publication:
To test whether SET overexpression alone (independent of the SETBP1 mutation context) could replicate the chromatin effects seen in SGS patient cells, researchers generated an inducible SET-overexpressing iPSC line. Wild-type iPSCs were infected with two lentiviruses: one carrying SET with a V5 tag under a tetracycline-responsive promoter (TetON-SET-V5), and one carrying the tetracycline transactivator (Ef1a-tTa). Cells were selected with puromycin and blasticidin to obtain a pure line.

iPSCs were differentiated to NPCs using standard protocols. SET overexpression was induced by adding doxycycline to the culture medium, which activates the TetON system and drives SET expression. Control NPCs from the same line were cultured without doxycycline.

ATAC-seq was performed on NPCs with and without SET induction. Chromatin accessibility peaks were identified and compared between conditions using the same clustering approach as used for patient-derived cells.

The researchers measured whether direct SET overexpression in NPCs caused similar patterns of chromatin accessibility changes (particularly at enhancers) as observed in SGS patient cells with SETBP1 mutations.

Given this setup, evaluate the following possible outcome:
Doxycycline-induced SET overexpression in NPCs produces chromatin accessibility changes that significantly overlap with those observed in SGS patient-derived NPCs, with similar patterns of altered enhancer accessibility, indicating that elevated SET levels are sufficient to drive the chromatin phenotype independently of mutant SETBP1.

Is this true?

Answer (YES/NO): YES